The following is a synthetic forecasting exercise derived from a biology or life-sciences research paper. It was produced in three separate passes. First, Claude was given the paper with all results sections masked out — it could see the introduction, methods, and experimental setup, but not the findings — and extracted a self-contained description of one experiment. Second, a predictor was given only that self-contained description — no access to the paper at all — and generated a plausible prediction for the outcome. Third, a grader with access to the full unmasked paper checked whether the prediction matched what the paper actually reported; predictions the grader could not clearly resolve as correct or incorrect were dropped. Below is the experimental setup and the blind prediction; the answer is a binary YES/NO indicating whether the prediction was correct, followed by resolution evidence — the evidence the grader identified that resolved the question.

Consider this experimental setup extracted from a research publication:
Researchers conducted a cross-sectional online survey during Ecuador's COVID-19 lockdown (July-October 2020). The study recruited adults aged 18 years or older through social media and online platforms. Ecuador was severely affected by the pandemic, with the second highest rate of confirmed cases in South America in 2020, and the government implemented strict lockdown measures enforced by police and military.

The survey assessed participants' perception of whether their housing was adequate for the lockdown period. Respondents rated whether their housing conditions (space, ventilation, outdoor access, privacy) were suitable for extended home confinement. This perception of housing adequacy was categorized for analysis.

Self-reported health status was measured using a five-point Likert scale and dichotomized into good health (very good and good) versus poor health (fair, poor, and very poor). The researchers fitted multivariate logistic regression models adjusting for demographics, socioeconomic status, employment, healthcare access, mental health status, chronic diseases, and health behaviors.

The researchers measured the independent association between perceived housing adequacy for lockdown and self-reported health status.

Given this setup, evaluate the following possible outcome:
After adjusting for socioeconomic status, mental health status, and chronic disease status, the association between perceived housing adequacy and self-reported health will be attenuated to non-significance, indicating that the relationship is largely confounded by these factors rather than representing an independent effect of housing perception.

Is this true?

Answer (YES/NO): NO